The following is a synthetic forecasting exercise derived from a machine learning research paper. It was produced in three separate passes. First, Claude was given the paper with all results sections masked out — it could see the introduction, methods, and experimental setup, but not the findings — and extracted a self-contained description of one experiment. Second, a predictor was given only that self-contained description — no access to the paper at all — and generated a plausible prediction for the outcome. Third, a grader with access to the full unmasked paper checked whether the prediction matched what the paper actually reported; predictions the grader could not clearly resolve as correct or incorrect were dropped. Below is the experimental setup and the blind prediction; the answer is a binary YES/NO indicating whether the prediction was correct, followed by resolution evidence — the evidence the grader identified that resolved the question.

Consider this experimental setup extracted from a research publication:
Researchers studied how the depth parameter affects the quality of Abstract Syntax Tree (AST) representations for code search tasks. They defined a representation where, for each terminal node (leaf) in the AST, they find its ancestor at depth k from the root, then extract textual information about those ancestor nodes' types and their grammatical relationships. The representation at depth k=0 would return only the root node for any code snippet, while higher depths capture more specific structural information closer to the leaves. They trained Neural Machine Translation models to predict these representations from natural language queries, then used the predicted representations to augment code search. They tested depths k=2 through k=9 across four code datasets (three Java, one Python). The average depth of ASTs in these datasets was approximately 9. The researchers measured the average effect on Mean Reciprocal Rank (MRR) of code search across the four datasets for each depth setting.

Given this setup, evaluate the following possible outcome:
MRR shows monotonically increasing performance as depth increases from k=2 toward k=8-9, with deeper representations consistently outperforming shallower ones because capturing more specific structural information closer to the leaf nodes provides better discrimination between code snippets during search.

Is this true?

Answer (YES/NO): NO